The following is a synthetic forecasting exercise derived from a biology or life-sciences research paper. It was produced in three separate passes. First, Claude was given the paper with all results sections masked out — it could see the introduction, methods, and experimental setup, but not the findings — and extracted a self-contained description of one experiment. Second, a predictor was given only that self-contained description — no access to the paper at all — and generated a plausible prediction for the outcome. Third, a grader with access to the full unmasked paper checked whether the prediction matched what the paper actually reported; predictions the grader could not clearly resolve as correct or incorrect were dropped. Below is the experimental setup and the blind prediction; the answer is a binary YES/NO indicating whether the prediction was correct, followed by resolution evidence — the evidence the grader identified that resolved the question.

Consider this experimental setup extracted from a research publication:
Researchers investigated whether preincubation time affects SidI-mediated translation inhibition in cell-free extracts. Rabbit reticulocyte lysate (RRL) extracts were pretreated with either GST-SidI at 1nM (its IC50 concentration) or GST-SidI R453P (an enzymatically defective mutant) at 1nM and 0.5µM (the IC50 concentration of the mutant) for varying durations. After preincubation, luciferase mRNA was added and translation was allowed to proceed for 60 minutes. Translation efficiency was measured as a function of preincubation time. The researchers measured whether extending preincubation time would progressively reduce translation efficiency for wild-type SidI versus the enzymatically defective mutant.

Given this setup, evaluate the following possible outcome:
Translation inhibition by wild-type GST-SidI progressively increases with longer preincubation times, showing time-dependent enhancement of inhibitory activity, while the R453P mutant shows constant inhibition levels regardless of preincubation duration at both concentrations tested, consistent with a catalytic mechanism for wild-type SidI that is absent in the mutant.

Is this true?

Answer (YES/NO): YES